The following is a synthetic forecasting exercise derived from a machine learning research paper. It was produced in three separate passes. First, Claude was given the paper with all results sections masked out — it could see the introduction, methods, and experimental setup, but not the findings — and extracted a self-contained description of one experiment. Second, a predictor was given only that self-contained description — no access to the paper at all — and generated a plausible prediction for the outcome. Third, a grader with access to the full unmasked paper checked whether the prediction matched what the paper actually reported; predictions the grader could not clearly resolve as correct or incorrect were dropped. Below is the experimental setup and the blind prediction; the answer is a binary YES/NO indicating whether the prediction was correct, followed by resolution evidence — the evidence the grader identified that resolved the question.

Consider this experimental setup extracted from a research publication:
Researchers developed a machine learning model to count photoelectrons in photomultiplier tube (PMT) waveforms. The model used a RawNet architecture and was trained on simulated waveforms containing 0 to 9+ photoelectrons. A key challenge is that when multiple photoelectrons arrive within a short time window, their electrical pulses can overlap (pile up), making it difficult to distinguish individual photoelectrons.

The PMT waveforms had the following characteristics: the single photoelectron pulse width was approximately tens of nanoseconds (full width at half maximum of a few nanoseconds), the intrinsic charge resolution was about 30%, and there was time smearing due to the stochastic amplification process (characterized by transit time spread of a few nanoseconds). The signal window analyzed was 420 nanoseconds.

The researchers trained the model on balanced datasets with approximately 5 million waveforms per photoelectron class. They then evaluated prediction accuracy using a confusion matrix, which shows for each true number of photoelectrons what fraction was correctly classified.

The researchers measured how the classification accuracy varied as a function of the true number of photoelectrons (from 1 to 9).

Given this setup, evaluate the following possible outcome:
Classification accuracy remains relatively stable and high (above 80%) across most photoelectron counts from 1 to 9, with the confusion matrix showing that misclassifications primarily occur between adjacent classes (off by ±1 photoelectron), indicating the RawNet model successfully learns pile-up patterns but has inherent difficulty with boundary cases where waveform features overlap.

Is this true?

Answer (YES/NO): NO